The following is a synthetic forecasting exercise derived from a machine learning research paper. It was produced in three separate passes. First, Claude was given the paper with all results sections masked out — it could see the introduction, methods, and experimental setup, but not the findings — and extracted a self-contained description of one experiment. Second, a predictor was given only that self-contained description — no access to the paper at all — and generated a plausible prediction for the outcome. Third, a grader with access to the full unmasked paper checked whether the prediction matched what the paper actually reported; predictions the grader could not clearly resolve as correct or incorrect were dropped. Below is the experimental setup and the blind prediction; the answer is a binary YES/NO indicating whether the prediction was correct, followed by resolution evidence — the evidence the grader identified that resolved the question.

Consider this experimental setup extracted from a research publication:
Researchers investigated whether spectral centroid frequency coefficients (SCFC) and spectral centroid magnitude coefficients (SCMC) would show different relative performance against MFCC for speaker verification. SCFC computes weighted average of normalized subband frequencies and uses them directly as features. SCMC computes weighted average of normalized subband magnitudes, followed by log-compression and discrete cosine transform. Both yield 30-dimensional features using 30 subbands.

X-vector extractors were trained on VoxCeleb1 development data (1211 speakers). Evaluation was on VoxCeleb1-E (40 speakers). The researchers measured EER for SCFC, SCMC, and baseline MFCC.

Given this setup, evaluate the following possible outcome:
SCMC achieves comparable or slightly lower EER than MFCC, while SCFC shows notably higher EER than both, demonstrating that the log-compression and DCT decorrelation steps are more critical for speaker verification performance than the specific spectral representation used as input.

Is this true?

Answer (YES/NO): YES